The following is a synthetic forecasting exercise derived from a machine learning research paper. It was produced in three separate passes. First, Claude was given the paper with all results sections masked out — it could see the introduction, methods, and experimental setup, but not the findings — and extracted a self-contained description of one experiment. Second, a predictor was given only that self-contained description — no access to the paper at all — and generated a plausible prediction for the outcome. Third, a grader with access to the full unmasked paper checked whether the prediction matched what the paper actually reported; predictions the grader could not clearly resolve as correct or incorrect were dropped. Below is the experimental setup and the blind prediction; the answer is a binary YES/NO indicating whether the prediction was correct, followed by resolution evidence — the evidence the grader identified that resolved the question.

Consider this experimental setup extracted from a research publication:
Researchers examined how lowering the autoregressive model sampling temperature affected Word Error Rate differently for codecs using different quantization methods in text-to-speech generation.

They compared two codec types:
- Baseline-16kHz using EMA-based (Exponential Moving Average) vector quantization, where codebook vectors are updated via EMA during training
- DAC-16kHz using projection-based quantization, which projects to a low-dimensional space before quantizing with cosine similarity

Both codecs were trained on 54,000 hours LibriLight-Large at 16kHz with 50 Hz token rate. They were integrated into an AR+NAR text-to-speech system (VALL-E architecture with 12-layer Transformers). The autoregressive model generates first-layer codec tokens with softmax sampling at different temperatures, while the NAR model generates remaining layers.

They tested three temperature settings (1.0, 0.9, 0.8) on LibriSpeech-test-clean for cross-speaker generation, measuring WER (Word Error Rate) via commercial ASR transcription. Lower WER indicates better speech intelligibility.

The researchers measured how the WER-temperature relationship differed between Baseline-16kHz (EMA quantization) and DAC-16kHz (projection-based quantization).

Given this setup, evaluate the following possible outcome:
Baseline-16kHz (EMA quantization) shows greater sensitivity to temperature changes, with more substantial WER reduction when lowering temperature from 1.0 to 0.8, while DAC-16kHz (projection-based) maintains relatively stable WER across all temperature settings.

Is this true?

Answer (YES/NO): NO